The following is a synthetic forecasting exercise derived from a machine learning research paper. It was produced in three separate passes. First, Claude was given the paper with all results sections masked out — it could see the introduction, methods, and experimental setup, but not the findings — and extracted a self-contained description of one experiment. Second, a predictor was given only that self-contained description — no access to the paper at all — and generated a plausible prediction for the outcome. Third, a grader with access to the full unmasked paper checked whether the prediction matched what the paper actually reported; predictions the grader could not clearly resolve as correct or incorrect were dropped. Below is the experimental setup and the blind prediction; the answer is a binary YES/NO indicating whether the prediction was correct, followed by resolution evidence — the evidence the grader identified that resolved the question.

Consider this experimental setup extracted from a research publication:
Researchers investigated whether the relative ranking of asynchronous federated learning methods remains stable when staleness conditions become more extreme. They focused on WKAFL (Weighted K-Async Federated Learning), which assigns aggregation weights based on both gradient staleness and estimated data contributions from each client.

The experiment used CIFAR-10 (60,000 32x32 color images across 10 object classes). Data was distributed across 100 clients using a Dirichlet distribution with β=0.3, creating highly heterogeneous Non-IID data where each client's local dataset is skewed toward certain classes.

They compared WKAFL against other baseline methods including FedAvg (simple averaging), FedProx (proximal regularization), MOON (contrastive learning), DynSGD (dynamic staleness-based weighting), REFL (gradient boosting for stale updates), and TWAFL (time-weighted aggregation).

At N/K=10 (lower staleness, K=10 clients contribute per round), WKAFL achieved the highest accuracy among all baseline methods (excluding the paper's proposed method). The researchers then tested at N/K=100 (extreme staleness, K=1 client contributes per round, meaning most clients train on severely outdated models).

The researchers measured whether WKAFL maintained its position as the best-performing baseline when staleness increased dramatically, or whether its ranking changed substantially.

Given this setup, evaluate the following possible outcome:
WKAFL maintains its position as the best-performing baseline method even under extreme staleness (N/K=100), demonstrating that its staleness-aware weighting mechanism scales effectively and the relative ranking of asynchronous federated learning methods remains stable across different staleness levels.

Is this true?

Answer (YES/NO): NO